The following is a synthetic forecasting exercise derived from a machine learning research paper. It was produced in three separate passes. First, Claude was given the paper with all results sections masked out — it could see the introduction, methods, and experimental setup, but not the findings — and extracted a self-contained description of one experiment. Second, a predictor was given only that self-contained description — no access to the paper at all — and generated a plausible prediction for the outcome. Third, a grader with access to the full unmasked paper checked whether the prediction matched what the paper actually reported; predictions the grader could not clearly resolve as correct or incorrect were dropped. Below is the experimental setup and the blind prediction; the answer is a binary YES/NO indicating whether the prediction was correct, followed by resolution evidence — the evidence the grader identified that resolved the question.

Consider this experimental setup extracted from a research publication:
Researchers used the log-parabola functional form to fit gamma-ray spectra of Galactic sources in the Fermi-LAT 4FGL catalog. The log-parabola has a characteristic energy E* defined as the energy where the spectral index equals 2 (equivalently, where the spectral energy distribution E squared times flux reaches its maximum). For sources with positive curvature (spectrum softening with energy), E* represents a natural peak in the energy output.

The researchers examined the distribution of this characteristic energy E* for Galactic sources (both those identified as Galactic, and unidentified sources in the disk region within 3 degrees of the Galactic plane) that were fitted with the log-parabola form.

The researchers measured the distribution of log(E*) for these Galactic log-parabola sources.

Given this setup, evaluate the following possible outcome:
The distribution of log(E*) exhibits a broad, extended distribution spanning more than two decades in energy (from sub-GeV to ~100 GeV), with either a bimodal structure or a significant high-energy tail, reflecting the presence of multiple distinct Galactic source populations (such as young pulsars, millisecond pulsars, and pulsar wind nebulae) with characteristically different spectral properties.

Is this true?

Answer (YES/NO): NO